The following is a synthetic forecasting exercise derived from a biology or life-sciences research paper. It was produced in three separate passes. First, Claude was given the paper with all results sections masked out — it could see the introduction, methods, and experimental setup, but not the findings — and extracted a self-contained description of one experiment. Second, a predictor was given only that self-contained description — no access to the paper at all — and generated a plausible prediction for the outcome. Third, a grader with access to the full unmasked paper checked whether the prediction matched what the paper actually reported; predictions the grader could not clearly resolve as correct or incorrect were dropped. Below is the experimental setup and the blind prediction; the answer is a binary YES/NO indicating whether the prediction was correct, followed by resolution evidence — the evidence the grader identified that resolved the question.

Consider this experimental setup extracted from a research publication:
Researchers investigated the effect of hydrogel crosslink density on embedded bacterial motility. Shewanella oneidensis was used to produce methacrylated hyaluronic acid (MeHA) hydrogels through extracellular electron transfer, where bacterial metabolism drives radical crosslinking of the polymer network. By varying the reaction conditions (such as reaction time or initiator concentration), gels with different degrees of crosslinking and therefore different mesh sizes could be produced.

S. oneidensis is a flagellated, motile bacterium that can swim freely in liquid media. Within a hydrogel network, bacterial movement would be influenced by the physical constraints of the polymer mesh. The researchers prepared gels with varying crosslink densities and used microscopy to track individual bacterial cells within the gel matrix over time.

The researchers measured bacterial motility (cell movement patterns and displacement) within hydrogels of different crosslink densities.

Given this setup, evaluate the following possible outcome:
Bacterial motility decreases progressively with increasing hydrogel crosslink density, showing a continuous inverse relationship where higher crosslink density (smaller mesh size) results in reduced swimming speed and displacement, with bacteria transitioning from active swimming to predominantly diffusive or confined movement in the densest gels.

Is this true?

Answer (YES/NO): NO